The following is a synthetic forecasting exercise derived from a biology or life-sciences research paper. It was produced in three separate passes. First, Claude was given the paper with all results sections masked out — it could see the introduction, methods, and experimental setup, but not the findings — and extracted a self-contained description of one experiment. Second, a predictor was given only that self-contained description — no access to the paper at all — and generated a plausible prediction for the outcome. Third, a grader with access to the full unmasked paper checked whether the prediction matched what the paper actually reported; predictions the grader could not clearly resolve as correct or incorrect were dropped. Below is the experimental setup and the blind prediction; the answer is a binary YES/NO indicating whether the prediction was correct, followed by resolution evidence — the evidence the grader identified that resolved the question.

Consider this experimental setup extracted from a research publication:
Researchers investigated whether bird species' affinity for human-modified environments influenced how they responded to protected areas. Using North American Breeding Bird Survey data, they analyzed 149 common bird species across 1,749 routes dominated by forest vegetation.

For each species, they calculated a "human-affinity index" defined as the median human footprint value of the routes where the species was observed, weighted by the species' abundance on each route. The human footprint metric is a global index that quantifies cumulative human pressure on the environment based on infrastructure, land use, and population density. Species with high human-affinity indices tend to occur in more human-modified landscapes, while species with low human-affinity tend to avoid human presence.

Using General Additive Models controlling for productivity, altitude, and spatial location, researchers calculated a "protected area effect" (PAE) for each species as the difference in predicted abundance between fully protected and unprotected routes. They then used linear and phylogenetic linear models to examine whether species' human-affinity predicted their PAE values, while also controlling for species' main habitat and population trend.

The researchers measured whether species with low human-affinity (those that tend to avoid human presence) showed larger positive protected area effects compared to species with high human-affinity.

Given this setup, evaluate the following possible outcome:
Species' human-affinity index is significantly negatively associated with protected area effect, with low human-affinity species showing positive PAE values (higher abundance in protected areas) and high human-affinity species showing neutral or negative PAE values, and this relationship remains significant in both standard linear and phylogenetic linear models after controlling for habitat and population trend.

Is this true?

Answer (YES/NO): YES